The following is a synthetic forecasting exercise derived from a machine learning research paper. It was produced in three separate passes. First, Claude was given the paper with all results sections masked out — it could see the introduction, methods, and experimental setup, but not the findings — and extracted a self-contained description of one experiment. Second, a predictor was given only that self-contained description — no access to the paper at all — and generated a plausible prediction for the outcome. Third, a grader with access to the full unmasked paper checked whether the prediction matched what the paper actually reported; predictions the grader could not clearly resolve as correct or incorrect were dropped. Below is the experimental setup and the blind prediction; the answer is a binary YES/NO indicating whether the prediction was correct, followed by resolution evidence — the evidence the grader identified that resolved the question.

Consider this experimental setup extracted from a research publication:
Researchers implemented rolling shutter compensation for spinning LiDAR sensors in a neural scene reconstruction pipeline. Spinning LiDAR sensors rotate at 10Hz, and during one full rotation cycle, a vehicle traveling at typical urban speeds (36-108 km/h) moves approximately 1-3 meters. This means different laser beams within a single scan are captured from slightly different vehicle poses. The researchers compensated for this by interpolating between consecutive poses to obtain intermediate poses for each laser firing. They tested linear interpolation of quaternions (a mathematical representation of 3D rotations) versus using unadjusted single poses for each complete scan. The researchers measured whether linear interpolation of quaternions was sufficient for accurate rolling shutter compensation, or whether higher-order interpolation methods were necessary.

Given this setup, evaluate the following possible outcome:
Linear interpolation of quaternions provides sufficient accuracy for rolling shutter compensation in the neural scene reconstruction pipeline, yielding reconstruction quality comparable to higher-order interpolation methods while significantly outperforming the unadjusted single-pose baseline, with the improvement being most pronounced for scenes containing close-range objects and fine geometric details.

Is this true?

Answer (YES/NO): NO